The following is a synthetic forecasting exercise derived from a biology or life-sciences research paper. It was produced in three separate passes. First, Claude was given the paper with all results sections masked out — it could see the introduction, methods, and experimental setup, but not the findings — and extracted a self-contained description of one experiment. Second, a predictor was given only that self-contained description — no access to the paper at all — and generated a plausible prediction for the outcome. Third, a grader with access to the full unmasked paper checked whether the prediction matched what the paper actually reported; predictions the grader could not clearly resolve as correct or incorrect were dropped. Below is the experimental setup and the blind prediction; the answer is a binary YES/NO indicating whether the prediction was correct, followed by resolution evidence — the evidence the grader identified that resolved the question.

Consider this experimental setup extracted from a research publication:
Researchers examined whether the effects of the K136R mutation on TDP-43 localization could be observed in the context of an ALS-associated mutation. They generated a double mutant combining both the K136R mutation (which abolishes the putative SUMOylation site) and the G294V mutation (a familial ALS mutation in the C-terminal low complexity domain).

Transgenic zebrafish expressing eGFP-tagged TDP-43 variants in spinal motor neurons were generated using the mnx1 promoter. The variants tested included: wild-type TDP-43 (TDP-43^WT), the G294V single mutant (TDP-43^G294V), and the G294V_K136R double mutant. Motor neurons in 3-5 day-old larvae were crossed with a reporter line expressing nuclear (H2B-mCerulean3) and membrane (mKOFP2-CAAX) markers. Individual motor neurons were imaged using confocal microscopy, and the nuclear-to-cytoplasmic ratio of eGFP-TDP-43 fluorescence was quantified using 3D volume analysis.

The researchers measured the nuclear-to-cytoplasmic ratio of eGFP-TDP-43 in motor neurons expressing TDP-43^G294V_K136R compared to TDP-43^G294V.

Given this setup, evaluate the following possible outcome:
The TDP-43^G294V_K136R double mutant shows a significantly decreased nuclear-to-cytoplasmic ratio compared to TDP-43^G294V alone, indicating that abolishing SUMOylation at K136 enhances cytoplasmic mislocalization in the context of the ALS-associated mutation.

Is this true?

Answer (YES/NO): NO